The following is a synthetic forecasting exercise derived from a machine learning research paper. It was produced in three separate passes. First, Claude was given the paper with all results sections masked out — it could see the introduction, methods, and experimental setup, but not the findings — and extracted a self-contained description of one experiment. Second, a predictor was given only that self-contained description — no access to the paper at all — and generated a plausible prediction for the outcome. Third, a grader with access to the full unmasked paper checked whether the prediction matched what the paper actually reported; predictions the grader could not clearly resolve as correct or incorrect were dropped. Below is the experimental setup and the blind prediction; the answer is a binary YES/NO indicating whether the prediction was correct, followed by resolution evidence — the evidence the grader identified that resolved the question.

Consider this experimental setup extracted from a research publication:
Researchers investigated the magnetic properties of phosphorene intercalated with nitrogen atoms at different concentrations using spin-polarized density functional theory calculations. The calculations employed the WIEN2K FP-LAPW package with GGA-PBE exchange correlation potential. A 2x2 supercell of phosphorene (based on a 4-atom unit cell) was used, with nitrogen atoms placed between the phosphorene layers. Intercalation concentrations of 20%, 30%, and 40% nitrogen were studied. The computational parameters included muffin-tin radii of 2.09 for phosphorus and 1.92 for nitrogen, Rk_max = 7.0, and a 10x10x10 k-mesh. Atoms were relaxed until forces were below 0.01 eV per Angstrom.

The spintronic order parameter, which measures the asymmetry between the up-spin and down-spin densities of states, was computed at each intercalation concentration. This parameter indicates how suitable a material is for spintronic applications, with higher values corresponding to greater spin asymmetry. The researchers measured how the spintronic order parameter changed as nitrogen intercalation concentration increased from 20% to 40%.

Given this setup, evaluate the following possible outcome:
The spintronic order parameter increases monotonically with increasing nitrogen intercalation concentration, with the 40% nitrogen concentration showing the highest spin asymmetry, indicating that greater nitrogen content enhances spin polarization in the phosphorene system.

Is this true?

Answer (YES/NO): YES